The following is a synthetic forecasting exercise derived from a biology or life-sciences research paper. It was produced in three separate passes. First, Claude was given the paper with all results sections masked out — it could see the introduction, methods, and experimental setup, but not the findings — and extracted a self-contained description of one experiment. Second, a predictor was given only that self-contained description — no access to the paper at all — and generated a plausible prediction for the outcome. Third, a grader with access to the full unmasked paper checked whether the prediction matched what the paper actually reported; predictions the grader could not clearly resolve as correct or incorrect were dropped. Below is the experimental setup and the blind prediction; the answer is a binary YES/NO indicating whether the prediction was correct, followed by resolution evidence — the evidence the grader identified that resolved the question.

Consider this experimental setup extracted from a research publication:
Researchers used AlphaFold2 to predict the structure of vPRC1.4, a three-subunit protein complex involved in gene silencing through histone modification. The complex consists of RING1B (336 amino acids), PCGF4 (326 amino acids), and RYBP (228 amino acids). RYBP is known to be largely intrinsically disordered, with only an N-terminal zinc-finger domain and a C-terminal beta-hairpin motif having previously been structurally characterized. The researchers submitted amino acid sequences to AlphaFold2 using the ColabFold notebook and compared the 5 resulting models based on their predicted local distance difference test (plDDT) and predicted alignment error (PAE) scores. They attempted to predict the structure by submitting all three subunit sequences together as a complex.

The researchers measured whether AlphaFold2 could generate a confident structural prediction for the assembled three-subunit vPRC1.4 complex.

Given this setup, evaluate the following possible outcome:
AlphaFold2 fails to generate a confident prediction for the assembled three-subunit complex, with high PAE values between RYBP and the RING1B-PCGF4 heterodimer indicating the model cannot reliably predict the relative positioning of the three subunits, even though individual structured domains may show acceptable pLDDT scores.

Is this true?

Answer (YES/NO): YES